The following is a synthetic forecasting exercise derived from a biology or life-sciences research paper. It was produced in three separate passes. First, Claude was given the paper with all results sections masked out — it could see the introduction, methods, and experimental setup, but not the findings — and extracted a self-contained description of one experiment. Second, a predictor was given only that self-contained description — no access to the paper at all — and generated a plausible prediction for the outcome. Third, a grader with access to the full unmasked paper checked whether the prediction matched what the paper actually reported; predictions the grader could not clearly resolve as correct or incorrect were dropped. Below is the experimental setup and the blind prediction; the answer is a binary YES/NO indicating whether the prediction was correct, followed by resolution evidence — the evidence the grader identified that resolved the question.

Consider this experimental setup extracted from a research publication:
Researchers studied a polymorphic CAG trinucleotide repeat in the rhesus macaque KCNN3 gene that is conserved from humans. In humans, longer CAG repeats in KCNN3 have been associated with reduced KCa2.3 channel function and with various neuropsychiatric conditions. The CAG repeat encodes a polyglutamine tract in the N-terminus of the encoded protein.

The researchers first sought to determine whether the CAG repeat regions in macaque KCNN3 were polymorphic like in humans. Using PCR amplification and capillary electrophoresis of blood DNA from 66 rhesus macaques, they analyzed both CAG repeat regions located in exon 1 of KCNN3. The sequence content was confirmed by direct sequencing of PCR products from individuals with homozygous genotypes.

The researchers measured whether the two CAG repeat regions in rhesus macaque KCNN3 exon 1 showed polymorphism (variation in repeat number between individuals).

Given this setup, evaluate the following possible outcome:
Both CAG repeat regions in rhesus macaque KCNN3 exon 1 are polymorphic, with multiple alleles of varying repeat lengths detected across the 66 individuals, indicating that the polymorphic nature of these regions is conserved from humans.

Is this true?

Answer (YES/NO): NO